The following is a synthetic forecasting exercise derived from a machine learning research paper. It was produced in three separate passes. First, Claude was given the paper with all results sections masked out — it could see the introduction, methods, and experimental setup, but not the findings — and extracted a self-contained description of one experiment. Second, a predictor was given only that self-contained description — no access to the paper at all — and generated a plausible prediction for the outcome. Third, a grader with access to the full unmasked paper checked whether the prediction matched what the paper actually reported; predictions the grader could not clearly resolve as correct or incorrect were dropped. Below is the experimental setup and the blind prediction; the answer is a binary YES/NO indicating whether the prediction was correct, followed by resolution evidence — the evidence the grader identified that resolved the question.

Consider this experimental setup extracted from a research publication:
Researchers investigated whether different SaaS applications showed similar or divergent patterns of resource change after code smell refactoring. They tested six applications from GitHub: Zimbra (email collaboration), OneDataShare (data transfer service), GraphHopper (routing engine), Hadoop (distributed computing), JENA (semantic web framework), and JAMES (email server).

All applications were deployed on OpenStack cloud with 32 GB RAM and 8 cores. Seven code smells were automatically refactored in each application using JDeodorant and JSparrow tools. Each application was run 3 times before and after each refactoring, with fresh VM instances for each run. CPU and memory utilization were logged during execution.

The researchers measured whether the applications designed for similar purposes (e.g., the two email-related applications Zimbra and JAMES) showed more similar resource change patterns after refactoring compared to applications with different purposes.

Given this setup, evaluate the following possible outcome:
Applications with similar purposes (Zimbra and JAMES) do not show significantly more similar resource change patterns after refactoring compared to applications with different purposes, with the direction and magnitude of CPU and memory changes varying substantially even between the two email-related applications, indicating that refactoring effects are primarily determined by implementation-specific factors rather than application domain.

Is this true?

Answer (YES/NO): NO